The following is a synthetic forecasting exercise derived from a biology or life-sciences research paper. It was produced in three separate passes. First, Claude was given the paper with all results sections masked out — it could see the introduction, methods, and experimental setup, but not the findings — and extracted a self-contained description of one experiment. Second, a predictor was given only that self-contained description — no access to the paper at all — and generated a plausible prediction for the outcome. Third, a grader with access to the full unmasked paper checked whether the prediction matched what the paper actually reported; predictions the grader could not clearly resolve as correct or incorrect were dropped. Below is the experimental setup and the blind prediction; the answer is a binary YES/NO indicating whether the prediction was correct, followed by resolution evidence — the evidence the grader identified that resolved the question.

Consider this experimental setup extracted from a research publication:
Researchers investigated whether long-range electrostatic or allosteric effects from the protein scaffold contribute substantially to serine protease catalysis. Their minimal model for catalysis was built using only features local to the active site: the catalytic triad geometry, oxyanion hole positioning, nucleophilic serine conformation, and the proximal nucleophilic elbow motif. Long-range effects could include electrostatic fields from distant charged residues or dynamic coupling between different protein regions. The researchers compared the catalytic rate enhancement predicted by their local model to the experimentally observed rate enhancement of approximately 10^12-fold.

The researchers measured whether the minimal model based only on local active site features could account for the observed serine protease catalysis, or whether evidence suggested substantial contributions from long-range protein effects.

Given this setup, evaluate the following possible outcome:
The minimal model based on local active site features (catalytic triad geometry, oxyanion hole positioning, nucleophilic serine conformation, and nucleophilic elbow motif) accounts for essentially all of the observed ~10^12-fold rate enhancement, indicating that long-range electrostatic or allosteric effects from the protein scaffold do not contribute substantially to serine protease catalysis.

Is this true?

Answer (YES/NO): YES